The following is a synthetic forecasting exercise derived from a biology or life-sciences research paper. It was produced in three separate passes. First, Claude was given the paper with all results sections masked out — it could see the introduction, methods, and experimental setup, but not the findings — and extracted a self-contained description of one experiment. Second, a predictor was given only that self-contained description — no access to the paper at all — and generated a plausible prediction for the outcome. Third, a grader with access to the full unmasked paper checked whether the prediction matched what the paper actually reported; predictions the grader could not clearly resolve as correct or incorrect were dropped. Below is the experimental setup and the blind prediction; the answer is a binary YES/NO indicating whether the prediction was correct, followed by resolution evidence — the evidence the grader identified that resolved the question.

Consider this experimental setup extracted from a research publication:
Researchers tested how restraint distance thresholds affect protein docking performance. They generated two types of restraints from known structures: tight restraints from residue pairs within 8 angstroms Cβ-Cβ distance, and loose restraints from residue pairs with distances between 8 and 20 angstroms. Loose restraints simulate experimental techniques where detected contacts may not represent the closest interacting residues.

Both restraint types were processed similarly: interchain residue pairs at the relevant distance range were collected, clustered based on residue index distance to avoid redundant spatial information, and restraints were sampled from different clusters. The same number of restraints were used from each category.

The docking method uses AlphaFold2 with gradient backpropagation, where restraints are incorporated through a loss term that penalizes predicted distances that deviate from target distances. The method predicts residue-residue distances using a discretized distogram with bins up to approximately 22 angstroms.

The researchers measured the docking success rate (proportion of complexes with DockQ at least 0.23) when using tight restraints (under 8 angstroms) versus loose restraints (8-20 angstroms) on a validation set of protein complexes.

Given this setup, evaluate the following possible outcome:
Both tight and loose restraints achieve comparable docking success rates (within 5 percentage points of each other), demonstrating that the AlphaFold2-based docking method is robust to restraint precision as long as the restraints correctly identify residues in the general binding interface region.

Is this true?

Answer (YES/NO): NO